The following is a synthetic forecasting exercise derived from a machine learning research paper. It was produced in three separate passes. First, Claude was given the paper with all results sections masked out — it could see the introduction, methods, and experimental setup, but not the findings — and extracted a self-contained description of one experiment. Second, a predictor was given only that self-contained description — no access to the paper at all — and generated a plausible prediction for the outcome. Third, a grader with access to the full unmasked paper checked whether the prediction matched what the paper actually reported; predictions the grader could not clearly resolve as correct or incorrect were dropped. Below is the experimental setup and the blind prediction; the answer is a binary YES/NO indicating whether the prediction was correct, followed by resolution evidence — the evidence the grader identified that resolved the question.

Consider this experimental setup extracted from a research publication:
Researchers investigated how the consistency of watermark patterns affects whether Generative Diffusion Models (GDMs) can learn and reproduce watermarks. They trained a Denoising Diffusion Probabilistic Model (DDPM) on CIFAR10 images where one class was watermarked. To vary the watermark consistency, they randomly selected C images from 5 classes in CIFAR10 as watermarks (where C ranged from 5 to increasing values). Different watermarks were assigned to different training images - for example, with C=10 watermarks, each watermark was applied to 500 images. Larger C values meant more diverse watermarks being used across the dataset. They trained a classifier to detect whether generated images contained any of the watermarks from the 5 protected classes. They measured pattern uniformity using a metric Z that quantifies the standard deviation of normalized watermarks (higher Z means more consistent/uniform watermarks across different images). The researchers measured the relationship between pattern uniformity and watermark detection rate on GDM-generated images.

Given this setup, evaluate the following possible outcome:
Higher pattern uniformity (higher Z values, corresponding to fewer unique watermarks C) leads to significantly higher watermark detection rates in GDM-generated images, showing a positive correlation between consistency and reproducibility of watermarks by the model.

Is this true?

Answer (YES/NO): YES